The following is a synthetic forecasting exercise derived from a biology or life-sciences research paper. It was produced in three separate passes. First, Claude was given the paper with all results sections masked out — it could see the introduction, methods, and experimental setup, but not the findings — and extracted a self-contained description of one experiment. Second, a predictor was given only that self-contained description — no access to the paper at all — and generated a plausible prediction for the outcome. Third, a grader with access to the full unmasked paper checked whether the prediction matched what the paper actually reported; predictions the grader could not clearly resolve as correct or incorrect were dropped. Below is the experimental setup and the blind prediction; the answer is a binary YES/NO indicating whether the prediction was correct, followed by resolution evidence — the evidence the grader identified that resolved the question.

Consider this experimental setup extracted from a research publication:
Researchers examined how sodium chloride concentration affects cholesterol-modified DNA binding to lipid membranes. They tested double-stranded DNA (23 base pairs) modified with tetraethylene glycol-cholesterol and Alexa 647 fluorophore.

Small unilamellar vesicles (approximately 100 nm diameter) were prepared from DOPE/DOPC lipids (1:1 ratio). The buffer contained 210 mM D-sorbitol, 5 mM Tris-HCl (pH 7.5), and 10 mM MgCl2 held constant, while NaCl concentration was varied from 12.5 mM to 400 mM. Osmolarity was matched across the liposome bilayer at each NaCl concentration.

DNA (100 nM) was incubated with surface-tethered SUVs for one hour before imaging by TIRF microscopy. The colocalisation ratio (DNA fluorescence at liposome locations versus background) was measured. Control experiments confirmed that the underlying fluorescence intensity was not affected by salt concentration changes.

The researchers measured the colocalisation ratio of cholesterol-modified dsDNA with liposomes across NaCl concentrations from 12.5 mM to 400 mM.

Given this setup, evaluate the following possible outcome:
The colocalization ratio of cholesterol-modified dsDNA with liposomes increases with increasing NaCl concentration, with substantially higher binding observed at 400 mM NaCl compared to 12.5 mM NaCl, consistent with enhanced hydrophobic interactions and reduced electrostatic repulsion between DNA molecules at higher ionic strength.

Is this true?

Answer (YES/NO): NO